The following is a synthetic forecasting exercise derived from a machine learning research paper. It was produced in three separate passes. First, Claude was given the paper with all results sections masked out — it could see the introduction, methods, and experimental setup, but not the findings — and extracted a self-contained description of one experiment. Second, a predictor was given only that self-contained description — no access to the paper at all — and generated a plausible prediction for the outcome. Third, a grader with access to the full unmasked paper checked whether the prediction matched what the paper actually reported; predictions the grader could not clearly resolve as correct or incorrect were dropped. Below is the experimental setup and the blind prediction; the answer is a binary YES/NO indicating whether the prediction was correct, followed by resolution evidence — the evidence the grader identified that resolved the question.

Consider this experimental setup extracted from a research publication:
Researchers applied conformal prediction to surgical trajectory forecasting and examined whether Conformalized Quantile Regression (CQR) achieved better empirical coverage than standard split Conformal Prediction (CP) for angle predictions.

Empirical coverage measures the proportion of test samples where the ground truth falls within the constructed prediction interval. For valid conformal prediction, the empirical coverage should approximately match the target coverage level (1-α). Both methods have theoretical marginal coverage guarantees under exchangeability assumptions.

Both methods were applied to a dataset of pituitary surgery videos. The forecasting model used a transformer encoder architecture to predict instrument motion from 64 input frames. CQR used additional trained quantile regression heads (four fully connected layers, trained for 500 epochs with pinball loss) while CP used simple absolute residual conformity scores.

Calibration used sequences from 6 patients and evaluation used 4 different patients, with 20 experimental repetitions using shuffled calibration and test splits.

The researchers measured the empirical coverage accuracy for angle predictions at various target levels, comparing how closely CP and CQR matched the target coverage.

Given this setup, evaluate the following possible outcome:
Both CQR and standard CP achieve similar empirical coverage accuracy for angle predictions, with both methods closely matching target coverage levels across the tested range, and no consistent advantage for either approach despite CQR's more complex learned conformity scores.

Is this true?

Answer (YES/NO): YES